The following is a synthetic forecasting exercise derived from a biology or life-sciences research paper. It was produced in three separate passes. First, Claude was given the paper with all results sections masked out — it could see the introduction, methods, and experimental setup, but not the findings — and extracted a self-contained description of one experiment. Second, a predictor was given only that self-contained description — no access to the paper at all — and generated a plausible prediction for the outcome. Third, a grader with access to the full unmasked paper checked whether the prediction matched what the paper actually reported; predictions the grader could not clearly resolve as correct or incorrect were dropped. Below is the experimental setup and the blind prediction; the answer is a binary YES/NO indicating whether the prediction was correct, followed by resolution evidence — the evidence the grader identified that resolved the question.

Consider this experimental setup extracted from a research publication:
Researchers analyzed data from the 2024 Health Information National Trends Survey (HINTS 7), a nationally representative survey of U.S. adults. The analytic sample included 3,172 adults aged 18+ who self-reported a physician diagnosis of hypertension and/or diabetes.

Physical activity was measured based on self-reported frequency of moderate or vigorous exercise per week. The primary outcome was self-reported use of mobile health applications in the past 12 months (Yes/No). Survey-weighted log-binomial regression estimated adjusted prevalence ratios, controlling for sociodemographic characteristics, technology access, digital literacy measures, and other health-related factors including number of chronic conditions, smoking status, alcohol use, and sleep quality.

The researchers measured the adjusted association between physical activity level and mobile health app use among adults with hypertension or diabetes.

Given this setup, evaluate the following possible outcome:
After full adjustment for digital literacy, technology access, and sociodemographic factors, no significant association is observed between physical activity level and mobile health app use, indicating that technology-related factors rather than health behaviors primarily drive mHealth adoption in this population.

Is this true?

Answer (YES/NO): YES